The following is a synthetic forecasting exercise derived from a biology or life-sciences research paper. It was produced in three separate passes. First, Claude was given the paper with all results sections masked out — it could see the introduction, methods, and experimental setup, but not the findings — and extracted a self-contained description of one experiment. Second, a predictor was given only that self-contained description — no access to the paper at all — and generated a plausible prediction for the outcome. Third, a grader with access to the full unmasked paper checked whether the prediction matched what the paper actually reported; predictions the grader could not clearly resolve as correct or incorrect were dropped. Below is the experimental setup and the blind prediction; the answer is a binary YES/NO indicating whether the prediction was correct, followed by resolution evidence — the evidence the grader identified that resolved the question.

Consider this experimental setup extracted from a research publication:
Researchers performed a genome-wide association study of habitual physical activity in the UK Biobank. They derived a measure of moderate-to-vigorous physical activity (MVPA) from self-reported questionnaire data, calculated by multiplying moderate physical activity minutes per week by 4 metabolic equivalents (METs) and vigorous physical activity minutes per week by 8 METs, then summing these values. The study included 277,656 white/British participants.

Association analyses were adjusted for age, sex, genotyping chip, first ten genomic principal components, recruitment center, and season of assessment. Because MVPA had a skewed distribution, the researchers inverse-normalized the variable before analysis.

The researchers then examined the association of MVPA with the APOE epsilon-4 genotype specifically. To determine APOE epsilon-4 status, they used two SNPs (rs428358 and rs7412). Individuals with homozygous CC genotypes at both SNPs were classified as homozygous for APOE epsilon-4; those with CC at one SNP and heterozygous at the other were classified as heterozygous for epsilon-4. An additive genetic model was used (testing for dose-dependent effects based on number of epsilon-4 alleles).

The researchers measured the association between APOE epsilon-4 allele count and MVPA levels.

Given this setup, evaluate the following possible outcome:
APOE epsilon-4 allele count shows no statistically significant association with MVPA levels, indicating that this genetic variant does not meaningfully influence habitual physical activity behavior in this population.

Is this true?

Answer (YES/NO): NO